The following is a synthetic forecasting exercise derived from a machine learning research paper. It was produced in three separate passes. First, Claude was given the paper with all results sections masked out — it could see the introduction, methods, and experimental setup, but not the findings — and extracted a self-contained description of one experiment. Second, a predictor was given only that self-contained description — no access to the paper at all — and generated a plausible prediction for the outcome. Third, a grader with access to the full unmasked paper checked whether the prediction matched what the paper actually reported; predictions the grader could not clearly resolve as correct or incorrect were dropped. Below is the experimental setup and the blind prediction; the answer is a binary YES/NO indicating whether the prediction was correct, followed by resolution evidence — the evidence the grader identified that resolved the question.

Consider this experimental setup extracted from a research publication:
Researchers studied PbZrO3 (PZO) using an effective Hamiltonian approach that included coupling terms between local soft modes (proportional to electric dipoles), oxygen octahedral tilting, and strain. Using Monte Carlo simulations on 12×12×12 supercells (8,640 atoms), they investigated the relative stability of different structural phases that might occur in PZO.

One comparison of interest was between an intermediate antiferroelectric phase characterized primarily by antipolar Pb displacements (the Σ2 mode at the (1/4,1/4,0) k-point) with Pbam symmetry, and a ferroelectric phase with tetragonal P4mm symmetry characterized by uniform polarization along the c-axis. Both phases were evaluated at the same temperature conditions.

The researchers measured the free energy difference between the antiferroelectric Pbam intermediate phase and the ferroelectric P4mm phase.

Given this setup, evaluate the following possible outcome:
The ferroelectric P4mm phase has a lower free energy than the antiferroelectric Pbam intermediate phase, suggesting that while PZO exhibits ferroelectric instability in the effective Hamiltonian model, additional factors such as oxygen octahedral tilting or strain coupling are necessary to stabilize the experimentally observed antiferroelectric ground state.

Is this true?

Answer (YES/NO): NO